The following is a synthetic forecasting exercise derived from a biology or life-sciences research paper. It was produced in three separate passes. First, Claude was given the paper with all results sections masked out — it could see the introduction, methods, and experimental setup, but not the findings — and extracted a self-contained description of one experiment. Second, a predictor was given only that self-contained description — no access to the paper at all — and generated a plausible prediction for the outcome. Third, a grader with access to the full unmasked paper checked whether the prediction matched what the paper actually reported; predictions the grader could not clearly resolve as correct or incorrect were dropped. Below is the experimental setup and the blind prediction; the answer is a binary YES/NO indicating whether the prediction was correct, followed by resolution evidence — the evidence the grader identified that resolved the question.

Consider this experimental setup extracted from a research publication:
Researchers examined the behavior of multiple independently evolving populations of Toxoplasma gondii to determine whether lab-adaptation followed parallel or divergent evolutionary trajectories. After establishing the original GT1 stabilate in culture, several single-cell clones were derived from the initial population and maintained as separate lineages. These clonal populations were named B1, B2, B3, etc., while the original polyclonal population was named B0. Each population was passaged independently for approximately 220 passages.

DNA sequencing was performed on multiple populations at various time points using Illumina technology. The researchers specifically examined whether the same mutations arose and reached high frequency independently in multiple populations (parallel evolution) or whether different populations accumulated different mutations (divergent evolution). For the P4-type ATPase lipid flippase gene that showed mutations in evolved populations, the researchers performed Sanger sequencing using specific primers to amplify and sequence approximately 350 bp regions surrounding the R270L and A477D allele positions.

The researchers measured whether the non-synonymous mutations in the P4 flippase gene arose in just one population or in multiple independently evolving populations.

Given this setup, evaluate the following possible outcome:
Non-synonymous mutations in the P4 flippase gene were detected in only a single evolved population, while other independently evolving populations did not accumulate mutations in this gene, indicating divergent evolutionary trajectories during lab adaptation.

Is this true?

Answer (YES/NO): NO